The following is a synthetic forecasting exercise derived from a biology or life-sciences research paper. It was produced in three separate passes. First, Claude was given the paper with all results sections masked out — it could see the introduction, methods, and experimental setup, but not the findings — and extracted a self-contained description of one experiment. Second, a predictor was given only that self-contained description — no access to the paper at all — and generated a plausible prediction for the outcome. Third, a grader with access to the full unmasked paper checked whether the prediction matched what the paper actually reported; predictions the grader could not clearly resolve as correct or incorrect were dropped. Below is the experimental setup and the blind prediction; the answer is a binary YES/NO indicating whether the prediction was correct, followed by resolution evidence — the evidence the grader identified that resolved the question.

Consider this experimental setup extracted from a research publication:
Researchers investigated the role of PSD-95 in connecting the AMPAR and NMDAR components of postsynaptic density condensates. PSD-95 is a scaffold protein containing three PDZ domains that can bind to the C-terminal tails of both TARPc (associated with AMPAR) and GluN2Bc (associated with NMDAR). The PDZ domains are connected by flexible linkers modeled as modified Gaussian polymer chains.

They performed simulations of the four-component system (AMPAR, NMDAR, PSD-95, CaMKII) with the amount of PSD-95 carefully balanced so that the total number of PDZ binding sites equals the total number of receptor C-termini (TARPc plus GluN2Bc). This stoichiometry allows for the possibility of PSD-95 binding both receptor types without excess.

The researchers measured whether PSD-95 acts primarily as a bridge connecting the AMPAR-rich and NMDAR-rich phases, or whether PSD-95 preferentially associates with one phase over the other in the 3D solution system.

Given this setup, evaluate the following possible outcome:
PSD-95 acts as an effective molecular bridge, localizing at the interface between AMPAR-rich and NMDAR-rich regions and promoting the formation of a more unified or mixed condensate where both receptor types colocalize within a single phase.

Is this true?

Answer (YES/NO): NO